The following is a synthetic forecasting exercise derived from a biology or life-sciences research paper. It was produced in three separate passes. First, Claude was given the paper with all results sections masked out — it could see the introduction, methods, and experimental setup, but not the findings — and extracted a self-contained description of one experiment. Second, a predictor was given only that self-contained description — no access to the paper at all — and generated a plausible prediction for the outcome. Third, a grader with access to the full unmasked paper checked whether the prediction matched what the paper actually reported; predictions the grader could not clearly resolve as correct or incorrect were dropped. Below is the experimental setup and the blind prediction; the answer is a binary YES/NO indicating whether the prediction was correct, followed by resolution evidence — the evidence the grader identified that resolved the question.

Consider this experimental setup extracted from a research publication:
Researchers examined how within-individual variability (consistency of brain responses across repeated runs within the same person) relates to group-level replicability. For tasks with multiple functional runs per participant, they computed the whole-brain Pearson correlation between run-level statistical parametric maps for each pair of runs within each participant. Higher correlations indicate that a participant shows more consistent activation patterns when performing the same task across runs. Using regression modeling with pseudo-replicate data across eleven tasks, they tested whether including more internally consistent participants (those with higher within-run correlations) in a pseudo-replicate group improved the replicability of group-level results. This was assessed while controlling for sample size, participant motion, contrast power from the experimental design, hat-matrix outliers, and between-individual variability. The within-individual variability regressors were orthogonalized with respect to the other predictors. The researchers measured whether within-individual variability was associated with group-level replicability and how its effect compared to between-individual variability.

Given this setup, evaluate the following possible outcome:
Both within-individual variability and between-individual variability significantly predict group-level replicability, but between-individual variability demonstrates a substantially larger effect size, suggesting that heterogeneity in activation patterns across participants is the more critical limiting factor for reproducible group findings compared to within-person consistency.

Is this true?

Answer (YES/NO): NO